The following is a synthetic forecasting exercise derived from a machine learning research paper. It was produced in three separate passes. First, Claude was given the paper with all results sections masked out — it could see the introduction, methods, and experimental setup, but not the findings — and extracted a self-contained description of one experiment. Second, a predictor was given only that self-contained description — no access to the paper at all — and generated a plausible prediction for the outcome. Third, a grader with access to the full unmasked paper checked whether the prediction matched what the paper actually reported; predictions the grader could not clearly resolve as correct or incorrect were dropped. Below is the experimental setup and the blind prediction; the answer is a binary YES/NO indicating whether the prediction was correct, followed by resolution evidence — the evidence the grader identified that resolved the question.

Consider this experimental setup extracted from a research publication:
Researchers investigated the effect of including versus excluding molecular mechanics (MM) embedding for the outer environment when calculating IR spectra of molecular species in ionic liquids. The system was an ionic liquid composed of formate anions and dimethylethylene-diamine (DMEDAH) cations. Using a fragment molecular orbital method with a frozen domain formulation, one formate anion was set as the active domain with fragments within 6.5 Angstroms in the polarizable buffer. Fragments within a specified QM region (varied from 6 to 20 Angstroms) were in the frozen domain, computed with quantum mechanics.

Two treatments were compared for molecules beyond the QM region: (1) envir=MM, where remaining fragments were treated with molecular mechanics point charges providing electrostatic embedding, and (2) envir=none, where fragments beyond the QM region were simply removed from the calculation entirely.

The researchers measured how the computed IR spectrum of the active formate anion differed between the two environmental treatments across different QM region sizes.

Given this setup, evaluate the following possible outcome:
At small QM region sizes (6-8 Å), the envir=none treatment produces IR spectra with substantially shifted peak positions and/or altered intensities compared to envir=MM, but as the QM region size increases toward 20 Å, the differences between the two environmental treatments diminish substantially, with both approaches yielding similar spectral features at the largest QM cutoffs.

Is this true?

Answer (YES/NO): NO